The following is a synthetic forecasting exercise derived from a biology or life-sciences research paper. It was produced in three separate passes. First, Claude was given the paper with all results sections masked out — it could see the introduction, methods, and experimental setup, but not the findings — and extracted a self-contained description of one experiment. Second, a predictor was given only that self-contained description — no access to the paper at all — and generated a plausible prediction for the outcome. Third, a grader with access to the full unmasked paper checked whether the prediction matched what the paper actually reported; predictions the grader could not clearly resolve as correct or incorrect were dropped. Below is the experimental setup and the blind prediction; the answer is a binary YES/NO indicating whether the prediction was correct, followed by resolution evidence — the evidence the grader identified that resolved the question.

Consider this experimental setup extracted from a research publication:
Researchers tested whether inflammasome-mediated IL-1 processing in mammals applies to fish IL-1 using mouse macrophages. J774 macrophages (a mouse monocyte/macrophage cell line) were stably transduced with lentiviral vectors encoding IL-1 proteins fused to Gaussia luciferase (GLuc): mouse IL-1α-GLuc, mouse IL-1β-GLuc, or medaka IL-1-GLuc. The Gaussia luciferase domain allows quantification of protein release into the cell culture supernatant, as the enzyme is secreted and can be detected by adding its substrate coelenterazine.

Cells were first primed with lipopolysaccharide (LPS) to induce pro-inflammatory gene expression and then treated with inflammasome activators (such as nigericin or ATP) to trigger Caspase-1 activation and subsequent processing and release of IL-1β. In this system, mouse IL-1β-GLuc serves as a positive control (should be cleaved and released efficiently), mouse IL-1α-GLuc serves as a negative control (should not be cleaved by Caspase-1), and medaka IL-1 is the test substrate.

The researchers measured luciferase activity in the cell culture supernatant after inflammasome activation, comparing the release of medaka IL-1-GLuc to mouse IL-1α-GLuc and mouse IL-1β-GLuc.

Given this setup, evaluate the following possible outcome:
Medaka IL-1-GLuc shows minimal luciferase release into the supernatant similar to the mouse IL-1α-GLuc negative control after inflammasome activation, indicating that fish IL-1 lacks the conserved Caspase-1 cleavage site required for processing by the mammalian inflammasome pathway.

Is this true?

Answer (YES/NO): YES